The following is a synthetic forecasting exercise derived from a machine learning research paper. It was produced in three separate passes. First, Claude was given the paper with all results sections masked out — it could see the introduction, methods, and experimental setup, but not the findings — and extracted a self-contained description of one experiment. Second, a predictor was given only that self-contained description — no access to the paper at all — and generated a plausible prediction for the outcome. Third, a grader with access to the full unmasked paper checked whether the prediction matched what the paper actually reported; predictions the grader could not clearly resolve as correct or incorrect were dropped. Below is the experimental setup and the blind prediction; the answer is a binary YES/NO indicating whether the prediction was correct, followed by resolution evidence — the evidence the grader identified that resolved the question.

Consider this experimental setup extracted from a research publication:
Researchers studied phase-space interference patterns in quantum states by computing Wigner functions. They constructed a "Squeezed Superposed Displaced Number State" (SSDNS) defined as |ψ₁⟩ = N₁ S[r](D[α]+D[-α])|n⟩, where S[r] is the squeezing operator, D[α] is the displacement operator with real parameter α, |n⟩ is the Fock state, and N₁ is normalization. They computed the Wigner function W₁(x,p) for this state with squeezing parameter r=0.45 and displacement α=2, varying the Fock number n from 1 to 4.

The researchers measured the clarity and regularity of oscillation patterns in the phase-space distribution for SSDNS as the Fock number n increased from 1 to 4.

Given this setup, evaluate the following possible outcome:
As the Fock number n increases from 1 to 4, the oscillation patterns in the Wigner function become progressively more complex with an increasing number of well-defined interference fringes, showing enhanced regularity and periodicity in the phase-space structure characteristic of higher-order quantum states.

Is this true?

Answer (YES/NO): NO